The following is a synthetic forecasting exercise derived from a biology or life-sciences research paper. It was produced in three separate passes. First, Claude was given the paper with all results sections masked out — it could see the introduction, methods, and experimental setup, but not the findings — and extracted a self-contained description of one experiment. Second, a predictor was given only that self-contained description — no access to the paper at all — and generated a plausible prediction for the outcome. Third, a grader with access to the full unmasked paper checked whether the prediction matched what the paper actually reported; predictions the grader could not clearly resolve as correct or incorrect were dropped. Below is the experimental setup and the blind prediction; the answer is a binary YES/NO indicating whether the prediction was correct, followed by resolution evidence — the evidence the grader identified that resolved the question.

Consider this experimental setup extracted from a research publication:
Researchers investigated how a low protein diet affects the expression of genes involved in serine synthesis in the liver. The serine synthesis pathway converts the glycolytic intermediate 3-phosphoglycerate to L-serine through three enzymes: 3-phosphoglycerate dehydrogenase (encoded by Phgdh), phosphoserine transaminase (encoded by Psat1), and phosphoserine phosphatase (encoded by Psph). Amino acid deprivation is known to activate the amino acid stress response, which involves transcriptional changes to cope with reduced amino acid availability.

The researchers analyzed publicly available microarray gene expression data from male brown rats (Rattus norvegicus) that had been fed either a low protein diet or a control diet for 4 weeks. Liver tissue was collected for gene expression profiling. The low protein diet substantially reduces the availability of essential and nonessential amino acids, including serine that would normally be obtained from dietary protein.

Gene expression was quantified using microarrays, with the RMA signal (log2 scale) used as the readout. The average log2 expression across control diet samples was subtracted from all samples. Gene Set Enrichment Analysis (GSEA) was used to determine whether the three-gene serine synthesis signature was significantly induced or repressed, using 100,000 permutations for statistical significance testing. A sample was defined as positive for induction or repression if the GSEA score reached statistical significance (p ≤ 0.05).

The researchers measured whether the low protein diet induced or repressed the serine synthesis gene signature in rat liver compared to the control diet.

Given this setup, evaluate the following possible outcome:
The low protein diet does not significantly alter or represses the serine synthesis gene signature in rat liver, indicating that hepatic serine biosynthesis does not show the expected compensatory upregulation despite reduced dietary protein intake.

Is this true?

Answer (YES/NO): NO